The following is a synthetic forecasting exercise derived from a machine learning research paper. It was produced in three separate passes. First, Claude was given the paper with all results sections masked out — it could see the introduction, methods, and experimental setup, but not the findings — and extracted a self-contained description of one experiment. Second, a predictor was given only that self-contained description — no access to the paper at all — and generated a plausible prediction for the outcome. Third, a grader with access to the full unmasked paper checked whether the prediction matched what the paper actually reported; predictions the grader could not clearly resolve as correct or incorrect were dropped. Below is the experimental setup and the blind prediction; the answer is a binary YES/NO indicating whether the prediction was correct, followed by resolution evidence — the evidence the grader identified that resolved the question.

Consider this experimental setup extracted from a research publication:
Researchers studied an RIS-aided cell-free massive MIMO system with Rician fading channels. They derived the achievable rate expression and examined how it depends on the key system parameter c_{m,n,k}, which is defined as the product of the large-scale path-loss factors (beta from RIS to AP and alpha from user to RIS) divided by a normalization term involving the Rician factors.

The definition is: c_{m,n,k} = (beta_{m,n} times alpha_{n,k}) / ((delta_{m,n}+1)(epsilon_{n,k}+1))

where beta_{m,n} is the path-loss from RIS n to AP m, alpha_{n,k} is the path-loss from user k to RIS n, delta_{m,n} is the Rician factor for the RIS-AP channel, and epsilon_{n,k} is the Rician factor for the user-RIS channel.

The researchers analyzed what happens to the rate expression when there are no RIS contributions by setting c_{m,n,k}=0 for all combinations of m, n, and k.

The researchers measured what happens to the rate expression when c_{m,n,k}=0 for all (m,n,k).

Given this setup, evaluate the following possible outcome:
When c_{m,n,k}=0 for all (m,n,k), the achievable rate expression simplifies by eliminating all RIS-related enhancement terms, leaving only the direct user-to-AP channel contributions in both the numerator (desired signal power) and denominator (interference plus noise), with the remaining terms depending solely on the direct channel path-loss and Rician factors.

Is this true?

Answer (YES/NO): NO